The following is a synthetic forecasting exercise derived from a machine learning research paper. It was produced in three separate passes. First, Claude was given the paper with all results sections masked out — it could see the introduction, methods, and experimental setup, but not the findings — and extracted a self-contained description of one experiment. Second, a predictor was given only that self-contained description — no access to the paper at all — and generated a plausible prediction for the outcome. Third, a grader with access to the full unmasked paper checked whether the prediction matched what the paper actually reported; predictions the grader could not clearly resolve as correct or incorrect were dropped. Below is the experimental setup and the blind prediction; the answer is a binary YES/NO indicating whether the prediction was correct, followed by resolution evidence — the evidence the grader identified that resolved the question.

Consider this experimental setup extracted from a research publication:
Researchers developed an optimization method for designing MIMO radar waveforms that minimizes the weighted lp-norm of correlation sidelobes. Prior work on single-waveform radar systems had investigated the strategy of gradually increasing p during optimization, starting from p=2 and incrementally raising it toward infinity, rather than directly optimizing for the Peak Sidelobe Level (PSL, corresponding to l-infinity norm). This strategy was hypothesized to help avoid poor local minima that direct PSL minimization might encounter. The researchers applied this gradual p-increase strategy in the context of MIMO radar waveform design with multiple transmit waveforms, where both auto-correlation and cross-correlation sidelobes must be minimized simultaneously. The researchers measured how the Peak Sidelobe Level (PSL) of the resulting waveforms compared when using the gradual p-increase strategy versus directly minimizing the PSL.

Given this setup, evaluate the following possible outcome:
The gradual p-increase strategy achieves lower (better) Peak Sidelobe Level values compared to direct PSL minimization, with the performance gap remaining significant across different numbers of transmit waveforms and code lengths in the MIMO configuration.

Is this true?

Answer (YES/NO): YES